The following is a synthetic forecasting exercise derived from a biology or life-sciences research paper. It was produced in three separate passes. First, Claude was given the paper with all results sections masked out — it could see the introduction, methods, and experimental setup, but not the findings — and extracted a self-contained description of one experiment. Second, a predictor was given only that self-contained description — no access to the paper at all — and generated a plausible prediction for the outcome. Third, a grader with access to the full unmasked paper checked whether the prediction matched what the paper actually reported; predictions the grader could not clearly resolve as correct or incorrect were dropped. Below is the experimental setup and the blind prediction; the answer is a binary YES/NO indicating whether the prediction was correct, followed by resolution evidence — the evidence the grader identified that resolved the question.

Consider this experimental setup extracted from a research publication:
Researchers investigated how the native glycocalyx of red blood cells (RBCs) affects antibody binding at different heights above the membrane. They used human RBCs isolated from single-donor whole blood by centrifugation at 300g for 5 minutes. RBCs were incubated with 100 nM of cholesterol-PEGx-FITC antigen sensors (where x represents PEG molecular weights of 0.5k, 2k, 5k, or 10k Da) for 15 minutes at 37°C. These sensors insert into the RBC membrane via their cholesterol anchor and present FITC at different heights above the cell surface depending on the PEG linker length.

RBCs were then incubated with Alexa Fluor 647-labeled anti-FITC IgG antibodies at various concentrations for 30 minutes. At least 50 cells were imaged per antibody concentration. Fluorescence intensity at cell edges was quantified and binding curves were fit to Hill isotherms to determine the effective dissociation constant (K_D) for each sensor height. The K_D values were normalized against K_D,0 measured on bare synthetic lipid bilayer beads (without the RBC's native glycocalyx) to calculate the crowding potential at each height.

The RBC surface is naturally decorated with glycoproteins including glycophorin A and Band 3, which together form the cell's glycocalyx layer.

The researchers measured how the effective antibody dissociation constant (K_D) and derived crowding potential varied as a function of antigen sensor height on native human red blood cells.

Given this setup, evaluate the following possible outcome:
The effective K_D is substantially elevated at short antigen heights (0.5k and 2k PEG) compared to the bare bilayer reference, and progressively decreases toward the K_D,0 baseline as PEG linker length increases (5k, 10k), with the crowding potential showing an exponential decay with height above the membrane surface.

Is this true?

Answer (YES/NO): NO